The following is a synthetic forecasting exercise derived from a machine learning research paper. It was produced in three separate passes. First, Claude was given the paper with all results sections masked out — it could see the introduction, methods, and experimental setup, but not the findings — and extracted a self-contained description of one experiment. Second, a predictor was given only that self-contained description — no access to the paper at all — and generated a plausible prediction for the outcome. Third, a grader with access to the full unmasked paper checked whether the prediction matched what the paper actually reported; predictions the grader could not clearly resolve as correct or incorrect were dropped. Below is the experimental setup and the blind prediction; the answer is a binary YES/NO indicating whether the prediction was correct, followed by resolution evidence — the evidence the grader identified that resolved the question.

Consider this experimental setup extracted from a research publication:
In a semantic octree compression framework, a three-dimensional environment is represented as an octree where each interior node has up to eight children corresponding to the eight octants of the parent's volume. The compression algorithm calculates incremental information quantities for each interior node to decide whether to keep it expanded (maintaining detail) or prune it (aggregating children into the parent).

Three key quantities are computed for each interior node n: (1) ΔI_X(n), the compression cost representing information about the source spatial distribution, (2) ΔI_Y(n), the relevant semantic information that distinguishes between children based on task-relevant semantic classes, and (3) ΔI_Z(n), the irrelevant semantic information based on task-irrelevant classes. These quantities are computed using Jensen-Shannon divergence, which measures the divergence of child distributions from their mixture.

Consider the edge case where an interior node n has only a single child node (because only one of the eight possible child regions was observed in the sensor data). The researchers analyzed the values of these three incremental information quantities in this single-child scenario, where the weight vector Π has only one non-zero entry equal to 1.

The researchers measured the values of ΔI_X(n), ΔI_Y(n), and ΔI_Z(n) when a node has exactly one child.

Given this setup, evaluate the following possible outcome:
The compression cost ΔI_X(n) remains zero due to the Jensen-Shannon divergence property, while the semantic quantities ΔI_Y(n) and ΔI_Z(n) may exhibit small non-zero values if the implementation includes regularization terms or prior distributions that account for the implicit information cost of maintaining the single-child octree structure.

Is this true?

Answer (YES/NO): NO